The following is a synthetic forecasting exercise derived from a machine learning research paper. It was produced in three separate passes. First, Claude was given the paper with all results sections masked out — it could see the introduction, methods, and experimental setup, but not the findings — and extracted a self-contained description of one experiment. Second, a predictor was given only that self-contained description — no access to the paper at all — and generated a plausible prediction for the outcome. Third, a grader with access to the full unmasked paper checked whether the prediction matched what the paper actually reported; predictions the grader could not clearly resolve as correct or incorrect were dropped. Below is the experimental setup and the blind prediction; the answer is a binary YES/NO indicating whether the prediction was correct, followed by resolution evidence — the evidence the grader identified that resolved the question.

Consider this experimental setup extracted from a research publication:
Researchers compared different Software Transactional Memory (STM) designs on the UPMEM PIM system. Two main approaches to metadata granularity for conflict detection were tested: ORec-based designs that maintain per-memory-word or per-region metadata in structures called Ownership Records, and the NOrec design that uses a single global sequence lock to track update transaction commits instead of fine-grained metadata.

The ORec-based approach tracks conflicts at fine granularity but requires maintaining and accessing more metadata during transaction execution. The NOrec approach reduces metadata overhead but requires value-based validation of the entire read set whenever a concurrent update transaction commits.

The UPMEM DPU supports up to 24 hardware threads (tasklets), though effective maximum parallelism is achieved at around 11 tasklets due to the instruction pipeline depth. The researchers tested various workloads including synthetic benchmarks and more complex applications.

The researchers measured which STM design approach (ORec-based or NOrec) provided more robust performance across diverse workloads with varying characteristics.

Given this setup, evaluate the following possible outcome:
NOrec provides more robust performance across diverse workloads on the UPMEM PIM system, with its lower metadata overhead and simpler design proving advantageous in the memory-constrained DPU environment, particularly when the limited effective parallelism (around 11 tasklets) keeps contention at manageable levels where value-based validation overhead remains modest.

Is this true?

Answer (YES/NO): YES